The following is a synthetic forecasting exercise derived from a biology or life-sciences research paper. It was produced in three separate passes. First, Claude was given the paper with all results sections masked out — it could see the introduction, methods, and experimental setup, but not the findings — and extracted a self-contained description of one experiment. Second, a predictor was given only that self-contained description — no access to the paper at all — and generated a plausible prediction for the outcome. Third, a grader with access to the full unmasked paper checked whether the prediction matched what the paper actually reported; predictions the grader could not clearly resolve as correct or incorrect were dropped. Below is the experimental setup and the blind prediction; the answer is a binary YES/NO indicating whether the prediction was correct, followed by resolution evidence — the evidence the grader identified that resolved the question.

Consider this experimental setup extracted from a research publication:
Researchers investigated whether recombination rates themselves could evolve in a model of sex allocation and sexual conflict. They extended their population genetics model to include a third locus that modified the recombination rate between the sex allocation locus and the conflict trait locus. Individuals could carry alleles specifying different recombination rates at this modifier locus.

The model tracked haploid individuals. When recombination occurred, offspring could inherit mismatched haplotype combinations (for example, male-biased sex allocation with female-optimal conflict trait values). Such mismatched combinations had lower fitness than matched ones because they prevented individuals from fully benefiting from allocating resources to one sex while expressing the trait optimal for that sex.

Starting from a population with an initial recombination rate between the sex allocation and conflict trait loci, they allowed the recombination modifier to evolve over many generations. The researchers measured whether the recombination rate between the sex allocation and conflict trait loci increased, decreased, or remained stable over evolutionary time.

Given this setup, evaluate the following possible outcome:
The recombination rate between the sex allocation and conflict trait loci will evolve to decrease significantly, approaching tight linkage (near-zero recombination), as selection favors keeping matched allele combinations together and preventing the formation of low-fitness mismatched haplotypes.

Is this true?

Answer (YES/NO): YES